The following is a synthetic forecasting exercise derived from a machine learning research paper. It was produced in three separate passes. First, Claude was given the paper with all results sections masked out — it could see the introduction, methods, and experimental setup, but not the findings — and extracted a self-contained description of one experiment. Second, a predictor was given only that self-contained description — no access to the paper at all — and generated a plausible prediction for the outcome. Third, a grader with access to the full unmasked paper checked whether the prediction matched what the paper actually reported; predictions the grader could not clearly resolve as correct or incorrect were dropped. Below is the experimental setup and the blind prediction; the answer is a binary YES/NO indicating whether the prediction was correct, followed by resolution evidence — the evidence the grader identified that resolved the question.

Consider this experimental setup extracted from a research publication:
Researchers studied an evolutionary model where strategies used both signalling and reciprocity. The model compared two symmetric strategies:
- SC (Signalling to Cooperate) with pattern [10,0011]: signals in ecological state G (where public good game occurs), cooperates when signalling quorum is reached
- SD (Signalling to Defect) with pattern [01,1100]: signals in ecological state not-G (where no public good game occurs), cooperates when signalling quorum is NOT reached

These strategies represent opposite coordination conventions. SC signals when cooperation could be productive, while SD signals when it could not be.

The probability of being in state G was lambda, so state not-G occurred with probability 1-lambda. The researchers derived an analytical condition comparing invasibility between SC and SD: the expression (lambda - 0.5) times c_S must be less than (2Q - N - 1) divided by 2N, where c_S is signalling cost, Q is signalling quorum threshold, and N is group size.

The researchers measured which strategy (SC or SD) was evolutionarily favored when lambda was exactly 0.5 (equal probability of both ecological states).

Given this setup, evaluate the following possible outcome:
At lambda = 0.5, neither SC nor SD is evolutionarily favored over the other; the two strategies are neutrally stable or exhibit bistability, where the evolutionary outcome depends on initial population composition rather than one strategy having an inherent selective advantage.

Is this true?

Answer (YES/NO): NO